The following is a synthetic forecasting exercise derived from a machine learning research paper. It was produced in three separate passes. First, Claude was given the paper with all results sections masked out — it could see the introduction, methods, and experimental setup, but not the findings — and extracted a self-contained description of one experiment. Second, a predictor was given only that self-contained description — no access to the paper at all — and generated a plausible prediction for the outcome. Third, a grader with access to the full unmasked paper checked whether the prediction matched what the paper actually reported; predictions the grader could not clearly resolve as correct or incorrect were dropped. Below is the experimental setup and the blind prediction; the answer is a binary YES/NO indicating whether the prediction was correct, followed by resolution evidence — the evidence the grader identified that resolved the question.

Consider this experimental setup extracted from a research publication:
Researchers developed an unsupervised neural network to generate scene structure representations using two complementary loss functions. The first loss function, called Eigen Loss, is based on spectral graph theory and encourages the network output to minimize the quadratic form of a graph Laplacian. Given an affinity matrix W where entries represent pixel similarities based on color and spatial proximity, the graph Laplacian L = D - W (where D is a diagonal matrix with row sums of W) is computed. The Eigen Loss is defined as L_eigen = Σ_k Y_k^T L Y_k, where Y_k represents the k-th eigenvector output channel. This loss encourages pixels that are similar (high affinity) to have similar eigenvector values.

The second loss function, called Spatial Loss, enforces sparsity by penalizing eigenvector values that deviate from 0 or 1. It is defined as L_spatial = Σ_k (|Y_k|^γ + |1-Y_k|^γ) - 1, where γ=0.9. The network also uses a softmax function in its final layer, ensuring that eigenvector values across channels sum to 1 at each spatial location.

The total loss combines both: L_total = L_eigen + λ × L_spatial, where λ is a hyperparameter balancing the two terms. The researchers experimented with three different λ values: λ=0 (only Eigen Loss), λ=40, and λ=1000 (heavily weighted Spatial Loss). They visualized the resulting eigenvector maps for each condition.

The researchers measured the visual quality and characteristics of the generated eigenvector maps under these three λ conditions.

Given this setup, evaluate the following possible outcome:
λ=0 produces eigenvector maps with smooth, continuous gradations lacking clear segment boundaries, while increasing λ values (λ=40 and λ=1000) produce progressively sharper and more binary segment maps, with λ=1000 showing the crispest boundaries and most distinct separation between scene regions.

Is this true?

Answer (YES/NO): NO